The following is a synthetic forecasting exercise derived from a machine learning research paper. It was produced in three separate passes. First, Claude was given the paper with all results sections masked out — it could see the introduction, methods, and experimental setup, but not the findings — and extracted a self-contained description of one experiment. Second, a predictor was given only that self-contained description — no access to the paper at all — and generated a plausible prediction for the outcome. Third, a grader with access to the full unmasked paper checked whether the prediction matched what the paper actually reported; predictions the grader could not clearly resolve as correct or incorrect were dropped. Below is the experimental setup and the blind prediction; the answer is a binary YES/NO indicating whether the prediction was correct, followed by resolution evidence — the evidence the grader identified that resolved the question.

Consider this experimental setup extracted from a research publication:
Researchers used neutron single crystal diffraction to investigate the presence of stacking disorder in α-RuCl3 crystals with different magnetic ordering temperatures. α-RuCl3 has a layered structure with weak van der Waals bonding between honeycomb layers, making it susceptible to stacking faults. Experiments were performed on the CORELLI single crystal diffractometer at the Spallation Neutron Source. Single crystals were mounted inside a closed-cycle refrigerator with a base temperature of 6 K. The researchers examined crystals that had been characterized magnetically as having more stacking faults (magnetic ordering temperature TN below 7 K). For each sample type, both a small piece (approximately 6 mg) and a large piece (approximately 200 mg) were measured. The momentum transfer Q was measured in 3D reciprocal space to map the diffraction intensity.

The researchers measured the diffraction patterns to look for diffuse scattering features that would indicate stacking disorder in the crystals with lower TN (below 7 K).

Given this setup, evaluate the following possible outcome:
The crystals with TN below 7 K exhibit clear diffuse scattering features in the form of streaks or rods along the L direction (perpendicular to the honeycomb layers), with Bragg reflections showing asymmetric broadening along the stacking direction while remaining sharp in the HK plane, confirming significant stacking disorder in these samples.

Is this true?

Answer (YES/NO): YES